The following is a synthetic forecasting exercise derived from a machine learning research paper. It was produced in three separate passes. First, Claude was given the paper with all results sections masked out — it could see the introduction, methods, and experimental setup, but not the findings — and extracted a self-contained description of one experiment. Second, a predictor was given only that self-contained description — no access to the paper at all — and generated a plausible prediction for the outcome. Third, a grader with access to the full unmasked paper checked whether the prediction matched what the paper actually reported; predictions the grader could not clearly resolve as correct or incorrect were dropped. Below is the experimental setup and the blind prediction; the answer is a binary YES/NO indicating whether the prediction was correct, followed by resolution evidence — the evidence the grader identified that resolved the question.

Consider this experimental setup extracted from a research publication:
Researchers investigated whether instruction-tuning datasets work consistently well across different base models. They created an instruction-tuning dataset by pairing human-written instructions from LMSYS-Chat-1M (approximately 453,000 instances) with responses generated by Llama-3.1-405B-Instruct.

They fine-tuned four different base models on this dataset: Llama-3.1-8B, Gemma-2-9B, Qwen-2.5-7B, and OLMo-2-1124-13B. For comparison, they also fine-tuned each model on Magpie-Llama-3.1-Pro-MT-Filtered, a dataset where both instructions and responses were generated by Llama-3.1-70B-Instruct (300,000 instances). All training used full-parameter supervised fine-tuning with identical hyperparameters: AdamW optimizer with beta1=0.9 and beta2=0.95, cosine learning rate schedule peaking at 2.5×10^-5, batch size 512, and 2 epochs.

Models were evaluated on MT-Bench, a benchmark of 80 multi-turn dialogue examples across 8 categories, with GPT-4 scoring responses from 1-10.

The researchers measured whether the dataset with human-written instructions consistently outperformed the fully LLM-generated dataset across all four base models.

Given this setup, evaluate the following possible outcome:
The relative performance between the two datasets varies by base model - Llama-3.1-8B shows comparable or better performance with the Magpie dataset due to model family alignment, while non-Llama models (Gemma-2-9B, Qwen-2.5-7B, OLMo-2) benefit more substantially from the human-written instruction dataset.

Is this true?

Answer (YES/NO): NO